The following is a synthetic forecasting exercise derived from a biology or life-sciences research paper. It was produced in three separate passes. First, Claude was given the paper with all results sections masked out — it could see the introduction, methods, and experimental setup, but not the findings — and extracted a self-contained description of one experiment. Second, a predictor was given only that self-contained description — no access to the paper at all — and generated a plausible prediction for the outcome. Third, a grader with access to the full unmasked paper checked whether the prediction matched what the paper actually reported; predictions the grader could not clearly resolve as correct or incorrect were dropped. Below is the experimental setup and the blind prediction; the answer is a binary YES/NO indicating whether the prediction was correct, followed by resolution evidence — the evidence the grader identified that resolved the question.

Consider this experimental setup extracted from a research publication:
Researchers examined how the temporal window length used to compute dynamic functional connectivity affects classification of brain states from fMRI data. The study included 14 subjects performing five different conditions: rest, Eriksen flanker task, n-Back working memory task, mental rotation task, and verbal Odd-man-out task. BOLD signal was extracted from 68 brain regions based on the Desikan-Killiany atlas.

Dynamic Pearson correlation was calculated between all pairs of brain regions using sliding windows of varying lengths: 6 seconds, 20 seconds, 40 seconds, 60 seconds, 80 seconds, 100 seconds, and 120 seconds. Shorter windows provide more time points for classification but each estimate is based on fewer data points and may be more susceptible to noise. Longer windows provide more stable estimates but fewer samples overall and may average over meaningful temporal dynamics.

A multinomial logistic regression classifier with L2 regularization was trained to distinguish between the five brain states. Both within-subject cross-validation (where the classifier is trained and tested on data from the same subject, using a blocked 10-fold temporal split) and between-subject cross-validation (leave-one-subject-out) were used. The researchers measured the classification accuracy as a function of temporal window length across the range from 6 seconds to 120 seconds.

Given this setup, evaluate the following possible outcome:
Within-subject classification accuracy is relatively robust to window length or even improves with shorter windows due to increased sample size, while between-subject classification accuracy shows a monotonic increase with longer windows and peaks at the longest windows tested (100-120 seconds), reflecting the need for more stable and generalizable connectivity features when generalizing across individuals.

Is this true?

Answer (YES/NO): NO